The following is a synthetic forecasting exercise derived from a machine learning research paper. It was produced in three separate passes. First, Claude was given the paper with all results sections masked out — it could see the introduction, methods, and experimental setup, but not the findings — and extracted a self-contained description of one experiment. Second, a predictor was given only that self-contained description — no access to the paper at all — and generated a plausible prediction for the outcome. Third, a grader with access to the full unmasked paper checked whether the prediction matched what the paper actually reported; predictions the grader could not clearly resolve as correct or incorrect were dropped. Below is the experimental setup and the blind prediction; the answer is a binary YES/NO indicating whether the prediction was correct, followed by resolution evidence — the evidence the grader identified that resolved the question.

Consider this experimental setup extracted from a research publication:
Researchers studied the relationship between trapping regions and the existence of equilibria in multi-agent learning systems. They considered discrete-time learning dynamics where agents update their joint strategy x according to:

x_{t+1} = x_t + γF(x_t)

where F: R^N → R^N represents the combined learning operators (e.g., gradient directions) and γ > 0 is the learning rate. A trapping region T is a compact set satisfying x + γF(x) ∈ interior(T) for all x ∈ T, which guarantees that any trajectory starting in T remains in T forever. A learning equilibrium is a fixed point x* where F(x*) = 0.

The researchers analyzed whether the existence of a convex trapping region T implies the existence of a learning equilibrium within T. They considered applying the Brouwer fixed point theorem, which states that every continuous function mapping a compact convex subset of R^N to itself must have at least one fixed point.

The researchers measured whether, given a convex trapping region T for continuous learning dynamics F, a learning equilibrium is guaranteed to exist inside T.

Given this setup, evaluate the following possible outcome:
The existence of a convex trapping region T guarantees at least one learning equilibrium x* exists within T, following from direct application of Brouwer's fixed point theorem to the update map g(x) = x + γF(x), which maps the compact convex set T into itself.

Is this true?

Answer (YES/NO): YES